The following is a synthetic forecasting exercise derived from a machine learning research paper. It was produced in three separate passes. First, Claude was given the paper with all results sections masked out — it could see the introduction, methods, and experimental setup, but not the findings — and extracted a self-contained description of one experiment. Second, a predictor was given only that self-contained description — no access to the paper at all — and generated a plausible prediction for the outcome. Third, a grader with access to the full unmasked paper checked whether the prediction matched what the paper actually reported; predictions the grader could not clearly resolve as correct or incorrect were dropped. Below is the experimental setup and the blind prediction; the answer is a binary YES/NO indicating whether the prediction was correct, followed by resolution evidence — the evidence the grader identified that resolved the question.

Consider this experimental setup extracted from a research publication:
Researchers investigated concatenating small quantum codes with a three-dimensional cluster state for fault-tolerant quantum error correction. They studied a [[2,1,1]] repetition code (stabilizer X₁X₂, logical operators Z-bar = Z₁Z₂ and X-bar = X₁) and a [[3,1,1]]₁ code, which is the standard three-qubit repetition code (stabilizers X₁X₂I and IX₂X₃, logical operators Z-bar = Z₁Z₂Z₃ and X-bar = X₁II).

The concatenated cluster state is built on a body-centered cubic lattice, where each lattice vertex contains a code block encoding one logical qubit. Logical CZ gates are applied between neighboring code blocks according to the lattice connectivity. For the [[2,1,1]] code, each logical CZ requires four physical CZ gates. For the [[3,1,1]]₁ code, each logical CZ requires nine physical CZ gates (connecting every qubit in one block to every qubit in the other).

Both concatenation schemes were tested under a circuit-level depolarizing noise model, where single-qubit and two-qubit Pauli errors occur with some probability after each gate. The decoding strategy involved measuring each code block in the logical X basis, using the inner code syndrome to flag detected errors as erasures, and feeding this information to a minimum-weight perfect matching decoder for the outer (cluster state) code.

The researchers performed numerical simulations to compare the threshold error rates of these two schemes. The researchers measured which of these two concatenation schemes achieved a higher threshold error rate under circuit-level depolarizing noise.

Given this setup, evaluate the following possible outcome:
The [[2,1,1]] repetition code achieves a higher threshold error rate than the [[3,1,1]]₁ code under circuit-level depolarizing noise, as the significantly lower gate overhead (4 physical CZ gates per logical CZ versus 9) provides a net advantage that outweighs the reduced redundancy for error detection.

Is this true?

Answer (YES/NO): YES